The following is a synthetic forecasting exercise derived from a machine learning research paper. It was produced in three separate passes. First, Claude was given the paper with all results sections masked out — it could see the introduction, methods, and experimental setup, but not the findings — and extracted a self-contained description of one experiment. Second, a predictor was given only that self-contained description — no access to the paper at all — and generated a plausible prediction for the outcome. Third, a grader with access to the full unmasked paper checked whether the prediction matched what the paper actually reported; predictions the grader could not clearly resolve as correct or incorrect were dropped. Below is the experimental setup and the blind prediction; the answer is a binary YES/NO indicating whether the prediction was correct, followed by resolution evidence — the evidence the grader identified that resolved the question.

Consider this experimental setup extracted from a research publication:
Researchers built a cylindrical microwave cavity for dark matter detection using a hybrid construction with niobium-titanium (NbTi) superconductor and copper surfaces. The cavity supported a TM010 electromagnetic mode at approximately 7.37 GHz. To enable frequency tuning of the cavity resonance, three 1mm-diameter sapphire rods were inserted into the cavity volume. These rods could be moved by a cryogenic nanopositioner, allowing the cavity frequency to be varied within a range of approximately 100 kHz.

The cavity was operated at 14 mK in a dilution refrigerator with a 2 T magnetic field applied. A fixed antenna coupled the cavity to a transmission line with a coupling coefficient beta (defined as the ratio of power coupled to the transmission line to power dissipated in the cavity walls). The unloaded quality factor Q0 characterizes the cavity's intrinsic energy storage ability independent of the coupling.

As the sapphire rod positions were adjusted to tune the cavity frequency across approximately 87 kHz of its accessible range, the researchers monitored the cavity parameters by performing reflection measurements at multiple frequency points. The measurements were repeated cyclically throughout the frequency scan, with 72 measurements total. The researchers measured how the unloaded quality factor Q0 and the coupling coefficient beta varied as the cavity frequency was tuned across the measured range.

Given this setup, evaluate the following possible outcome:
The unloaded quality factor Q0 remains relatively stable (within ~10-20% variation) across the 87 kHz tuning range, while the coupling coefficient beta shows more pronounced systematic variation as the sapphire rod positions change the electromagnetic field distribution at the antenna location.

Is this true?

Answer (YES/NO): NO